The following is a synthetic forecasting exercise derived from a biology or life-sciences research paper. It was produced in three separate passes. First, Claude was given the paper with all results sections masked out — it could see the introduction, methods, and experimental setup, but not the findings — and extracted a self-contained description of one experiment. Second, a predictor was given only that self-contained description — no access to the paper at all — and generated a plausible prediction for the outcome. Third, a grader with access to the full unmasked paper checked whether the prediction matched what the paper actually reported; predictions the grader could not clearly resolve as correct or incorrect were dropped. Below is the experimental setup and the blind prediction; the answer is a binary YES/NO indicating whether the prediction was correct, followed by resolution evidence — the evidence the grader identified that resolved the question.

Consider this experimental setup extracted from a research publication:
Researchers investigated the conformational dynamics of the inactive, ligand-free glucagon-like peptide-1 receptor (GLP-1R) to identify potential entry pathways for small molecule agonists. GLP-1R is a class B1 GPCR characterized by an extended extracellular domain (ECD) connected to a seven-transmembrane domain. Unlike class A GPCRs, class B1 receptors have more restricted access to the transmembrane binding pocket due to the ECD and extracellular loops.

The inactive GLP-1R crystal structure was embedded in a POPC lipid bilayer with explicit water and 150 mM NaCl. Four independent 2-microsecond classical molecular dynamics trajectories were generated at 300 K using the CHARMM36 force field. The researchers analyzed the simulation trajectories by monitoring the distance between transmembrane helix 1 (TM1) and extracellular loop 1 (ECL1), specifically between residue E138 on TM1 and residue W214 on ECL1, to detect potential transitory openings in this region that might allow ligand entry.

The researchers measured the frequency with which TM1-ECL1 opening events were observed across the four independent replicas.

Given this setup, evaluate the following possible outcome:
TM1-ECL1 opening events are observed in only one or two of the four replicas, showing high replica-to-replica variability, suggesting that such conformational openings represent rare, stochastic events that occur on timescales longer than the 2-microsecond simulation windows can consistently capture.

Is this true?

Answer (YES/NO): YES